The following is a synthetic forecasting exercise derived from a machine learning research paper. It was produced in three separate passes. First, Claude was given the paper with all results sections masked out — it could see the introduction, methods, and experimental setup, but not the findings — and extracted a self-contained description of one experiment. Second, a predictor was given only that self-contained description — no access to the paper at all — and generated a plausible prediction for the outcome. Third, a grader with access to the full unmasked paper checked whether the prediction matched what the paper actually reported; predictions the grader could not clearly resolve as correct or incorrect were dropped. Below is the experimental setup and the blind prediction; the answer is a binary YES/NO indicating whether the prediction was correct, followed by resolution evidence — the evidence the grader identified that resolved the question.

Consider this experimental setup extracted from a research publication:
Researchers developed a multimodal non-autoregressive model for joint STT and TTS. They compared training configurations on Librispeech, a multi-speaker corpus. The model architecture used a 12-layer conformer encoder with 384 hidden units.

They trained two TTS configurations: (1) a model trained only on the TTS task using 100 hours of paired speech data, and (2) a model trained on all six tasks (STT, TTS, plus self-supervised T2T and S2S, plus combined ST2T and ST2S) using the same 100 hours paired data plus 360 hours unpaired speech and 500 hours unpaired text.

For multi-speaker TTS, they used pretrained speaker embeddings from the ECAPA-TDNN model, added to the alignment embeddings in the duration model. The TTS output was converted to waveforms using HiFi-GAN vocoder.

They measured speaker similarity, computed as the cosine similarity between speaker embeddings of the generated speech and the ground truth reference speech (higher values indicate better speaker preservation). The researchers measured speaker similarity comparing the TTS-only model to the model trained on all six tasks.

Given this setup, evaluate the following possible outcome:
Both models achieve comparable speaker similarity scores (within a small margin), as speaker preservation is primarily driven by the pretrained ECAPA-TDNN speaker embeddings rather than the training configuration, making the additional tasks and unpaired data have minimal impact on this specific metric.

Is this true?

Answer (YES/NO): NO